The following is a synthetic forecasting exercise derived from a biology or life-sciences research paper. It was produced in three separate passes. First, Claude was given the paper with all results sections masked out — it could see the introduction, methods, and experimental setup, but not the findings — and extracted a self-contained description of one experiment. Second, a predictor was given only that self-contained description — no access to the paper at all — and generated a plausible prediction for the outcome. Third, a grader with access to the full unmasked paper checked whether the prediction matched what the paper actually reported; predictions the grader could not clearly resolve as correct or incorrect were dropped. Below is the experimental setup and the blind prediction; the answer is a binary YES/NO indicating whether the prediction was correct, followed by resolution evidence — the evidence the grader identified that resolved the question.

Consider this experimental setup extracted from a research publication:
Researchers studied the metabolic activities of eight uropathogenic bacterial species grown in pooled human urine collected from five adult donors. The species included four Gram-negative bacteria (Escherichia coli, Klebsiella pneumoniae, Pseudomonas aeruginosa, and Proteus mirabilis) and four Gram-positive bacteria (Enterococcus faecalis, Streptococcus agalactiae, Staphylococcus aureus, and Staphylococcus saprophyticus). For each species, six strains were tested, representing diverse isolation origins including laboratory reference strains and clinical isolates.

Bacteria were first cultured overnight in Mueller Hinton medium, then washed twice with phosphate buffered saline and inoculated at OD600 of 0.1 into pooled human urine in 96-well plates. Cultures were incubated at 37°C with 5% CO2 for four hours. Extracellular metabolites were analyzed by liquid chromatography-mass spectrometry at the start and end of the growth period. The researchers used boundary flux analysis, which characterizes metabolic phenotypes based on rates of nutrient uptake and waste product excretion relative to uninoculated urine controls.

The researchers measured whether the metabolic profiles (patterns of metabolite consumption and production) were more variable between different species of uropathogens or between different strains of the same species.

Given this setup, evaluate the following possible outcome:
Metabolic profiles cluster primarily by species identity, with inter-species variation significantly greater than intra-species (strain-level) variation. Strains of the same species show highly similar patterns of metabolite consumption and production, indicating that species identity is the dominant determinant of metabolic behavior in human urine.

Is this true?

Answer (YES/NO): YES